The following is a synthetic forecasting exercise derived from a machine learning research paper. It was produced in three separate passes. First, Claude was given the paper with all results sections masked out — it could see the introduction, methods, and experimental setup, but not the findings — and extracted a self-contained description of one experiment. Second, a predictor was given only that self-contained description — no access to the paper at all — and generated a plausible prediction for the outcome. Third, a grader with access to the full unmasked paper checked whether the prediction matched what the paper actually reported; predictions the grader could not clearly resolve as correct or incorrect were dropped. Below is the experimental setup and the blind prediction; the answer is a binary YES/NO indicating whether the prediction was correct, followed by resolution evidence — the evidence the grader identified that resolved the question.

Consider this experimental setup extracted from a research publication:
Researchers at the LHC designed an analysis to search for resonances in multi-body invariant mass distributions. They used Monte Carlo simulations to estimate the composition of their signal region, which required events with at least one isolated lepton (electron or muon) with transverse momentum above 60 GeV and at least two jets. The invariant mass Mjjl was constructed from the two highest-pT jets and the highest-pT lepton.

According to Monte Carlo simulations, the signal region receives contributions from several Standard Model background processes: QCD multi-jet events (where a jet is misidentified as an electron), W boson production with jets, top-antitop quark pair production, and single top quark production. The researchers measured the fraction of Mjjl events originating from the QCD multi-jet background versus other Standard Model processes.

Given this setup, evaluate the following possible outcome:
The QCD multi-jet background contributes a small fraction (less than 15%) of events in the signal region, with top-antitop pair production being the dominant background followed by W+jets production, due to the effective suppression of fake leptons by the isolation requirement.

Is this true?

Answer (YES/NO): NO